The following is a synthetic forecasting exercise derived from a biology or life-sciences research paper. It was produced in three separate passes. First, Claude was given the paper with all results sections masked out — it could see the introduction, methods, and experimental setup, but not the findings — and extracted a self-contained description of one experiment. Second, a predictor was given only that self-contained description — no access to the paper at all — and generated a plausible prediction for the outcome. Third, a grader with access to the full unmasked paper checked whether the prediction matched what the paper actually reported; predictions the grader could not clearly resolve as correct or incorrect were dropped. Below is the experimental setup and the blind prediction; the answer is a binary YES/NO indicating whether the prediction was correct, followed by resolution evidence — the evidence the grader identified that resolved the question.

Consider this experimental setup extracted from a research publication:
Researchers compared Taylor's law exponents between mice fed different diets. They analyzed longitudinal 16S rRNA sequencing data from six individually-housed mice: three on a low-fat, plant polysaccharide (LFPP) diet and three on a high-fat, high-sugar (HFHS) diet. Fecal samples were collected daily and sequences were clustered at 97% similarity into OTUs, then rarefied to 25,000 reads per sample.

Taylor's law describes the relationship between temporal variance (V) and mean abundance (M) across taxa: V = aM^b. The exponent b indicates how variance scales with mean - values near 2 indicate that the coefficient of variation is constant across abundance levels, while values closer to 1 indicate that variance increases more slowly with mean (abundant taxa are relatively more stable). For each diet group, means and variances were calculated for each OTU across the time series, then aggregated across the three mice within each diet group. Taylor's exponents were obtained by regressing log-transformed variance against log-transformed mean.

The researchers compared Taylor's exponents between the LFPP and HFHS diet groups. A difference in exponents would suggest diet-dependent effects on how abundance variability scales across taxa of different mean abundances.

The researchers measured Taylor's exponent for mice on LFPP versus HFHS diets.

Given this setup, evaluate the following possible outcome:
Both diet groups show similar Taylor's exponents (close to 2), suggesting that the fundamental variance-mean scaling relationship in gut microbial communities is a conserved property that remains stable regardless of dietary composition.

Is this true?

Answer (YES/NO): NO